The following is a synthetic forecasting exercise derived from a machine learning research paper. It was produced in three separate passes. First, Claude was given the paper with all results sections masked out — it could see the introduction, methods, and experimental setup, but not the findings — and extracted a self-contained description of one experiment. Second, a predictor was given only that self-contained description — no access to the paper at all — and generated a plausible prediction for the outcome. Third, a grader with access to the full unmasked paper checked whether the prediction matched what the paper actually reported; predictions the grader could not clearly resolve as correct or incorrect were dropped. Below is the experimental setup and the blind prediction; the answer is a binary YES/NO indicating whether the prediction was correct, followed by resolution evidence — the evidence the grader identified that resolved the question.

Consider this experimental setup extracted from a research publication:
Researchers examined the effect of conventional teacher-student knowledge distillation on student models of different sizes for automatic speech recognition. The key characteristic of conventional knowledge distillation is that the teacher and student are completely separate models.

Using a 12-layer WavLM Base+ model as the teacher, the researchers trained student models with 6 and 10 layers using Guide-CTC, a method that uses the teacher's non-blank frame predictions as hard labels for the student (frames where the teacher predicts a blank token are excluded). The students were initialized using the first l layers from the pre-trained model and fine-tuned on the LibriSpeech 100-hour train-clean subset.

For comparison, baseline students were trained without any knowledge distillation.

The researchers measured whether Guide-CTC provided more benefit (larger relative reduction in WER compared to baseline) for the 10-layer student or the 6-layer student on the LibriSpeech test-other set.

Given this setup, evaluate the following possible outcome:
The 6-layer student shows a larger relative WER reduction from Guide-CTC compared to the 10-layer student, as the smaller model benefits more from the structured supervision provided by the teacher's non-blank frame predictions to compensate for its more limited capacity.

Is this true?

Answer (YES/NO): NO